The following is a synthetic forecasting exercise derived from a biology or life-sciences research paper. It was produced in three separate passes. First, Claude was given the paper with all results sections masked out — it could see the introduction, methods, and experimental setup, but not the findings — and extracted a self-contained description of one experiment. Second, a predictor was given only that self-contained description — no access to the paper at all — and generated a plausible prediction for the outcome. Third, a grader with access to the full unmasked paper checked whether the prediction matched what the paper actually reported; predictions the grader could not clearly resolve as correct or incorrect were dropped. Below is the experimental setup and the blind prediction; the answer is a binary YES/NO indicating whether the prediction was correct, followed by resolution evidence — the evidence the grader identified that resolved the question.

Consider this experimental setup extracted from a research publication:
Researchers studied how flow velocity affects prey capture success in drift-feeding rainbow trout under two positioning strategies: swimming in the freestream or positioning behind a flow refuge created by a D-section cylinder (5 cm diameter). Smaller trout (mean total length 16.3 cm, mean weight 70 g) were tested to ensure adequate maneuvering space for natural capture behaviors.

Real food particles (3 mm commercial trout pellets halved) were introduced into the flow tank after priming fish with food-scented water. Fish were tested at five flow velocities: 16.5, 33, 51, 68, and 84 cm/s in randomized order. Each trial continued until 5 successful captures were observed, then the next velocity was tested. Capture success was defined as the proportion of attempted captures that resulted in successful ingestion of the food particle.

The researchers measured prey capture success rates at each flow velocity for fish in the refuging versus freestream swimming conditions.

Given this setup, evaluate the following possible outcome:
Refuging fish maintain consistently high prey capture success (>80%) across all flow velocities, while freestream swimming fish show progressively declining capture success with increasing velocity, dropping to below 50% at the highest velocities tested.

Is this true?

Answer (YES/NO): NO